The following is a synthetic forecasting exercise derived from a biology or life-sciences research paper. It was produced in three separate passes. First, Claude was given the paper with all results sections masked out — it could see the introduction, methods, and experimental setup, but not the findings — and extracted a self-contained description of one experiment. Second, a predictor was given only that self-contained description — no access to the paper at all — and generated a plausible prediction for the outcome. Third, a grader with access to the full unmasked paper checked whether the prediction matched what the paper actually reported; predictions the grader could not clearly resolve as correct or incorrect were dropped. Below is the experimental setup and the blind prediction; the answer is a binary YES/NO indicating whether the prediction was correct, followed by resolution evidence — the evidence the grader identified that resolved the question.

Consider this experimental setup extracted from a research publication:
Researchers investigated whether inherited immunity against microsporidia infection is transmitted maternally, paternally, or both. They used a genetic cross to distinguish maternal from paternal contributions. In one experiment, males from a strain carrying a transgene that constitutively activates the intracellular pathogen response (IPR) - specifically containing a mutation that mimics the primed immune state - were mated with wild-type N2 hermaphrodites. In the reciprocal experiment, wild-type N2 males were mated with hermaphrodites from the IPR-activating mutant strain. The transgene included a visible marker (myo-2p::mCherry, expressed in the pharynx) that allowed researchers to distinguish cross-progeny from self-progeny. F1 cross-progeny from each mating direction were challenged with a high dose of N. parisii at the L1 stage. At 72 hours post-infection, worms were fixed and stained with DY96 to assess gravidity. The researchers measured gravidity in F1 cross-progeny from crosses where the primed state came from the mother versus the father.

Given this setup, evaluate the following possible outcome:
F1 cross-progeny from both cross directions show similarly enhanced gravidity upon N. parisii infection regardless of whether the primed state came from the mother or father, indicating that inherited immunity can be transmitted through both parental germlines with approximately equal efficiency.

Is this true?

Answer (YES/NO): NO